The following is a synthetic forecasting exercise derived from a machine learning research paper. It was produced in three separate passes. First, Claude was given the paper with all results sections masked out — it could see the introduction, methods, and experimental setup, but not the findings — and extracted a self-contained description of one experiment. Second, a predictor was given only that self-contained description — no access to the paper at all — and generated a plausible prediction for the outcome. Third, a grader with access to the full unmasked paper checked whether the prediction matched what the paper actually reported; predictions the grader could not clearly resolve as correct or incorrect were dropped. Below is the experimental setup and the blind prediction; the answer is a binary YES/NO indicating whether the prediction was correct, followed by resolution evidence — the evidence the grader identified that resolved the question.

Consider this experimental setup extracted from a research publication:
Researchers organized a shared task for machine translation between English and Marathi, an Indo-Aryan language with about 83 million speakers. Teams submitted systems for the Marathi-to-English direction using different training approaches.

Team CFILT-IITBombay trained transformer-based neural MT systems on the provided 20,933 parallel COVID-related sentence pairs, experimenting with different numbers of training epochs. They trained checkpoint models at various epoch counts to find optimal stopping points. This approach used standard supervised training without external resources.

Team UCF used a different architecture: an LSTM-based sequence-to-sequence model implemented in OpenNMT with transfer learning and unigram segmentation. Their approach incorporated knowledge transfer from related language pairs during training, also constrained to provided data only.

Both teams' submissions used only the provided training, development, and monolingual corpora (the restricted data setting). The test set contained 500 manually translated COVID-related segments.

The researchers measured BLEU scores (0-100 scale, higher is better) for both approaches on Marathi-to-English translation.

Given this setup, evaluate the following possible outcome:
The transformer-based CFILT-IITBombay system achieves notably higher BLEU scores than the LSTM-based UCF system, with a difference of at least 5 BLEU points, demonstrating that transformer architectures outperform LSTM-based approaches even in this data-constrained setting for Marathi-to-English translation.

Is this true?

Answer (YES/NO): NO